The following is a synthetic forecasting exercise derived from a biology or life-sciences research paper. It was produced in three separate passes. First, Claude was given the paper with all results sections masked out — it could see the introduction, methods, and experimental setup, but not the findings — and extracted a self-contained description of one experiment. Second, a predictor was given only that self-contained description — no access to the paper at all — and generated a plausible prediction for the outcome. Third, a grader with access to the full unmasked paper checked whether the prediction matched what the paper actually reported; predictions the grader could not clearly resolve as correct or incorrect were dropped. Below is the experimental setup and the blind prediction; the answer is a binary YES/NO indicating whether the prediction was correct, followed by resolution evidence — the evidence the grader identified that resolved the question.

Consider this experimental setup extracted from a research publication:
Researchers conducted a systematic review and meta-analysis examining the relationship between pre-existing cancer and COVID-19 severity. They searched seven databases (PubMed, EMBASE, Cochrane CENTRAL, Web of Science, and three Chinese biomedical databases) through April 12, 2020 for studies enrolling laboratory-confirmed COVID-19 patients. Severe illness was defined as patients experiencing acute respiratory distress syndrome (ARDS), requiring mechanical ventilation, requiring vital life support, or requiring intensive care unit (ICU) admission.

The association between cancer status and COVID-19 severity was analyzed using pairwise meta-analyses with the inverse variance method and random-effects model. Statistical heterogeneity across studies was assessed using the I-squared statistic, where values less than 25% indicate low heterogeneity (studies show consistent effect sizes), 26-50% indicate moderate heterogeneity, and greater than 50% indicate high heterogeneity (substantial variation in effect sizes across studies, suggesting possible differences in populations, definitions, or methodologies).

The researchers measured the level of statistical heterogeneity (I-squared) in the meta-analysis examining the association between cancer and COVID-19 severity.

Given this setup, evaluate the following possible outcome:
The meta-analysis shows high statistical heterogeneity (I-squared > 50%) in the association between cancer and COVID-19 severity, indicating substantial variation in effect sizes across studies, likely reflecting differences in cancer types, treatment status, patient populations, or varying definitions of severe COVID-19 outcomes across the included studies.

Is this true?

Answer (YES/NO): NO